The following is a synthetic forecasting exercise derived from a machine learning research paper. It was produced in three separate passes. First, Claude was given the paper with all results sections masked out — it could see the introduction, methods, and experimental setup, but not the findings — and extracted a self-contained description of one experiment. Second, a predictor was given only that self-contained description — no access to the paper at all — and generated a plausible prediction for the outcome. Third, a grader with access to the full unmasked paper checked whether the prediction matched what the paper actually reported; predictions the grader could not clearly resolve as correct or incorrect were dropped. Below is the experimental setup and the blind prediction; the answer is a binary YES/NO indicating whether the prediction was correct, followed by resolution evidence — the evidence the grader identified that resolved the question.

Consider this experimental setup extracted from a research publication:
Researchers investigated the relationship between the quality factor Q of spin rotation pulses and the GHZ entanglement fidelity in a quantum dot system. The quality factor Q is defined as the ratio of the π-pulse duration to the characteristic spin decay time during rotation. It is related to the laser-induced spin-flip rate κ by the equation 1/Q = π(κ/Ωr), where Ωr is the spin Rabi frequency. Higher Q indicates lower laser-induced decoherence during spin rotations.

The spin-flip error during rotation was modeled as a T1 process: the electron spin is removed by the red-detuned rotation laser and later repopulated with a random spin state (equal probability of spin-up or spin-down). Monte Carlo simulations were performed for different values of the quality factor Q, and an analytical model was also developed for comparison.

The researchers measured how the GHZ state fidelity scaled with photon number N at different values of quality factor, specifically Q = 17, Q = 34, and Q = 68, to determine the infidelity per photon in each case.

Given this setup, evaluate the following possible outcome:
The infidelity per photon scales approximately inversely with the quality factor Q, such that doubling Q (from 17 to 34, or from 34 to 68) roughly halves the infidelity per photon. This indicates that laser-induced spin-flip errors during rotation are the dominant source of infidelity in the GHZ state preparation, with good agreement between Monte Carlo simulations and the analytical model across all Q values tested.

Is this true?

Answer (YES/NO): NO